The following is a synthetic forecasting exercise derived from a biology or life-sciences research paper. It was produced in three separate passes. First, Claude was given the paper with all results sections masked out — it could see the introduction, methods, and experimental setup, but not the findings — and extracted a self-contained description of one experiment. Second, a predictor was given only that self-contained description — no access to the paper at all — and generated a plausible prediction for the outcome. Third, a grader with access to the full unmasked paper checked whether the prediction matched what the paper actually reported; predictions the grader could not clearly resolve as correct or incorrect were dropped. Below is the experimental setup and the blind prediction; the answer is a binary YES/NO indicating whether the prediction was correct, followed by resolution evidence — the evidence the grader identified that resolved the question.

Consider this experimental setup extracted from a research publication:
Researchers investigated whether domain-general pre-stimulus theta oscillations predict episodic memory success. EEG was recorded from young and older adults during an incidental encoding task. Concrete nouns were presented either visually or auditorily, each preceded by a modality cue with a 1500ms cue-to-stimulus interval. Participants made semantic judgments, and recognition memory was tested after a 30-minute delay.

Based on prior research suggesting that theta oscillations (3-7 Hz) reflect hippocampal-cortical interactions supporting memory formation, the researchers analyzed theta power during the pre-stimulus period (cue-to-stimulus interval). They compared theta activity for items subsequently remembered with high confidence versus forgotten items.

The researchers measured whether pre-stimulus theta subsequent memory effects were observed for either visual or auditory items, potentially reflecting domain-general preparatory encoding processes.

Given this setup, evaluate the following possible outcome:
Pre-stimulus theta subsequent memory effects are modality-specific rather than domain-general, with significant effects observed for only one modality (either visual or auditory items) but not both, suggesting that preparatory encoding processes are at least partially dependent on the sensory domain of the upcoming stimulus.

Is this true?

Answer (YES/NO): NO